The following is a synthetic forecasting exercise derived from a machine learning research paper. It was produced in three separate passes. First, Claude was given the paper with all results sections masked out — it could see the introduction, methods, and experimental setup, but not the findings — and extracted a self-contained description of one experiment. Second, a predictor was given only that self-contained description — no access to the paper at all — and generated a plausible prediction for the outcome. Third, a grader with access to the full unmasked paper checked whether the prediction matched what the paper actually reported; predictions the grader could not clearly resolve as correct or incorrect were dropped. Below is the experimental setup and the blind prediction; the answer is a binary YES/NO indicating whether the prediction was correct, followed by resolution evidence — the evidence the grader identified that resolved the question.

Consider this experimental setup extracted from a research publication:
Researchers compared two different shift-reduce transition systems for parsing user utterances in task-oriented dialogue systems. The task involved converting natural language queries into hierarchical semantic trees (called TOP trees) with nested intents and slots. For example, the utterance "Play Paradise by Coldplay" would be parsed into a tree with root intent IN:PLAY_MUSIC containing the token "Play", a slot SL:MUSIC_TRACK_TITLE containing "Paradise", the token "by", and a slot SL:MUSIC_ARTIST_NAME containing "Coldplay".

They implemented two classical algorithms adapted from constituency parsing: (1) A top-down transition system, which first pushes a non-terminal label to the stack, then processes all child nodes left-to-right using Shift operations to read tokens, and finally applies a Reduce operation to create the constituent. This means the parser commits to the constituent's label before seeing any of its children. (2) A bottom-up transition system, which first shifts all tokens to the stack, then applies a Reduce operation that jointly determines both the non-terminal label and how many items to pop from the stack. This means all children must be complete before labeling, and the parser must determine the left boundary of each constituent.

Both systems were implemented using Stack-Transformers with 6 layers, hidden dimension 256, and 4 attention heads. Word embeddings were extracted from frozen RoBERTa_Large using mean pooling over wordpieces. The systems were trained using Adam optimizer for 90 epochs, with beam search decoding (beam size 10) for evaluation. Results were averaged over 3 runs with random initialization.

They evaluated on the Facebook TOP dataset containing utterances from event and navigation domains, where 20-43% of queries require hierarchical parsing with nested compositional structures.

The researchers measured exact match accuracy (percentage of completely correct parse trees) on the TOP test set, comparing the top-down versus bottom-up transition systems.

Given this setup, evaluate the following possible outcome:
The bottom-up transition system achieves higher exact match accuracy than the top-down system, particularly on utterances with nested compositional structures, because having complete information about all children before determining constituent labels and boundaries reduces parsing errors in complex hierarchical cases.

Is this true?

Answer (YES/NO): NO